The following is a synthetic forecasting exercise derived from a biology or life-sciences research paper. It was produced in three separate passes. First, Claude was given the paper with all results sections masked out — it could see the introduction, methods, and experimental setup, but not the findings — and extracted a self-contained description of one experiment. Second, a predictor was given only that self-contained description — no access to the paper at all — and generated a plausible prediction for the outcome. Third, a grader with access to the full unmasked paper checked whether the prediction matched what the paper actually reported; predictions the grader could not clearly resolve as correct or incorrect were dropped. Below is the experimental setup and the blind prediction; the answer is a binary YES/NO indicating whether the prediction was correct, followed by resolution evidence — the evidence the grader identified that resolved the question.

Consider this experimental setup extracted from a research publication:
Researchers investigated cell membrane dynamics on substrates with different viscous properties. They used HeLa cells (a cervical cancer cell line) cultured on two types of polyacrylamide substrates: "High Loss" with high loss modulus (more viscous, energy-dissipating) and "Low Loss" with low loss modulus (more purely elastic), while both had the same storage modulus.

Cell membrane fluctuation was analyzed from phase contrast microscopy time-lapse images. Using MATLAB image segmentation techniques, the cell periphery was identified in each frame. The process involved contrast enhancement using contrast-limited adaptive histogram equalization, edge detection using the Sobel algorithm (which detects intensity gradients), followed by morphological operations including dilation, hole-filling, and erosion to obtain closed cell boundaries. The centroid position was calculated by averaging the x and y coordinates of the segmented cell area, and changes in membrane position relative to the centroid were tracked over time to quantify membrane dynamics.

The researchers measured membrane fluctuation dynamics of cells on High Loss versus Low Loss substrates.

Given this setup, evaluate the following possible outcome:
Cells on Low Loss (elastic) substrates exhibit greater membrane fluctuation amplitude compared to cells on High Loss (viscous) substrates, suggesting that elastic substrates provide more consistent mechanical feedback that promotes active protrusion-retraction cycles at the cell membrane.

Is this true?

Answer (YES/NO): NO